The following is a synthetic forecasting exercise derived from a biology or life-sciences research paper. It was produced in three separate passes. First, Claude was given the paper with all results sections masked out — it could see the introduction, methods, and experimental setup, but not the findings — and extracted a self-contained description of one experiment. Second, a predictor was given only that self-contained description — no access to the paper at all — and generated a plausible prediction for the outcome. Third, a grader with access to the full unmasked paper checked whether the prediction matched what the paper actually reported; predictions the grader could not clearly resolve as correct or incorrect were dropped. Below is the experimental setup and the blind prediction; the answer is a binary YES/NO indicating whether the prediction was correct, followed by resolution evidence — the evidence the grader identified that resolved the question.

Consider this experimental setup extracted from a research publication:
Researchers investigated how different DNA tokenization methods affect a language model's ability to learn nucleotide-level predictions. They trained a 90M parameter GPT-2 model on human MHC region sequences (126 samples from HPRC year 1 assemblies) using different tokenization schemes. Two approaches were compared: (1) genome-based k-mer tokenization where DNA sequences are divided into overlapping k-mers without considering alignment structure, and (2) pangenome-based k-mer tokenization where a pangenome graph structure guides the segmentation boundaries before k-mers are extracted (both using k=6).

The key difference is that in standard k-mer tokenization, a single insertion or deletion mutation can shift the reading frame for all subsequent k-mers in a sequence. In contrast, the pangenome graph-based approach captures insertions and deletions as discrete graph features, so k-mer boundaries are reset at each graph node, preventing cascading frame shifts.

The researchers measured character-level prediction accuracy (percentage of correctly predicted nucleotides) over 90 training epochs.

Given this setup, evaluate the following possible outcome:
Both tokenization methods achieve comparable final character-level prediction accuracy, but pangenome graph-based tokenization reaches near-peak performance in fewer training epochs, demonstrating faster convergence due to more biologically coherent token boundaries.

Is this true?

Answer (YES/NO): YES